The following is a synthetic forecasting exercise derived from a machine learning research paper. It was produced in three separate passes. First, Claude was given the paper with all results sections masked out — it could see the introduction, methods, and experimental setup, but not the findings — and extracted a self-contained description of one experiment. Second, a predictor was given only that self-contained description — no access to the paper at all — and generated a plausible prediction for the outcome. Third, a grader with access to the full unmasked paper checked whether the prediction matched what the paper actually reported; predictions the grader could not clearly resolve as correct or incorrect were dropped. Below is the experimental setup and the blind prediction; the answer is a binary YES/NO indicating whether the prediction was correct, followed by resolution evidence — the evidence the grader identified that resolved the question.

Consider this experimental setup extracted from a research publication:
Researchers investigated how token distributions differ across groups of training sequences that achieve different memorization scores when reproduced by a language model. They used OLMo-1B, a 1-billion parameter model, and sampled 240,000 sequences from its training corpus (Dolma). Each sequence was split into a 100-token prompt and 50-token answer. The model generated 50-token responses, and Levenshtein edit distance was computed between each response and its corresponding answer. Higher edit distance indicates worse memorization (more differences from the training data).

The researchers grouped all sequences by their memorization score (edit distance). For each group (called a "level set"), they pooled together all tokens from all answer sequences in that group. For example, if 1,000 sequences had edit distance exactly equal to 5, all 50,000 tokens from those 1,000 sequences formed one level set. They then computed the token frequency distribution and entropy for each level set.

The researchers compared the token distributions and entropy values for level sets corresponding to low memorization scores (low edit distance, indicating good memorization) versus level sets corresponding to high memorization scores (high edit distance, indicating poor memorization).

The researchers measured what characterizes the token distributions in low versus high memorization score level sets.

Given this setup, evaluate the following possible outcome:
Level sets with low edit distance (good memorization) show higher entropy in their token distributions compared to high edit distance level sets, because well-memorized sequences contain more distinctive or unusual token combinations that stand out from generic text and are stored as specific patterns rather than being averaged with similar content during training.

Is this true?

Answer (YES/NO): NO